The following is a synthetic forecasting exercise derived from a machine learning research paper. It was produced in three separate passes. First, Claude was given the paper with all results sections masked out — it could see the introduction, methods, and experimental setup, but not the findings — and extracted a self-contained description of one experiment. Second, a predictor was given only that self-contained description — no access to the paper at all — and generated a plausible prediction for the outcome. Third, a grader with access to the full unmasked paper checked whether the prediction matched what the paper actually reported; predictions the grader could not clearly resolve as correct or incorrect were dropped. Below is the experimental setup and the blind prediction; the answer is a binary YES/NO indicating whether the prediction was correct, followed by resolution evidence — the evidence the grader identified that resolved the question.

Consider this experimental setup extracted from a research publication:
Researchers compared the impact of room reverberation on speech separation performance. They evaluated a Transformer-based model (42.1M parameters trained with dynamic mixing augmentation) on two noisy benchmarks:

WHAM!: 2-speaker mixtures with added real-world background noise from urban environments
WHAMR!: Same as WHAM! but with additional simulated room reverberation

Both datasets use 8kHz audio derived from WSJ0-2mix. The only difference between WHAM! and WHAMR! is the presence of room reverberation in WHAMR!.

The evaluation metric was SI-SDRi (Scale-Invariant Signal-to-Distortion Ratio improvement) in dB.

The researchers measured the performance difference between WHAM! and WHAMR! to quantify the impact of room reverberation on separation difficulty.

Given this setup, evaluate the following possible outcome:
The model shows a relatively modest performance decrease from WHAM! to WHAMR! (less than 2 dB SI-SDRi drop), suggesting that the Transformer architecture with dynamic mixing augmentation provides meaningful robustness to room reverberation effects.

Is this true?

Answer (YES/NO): YES